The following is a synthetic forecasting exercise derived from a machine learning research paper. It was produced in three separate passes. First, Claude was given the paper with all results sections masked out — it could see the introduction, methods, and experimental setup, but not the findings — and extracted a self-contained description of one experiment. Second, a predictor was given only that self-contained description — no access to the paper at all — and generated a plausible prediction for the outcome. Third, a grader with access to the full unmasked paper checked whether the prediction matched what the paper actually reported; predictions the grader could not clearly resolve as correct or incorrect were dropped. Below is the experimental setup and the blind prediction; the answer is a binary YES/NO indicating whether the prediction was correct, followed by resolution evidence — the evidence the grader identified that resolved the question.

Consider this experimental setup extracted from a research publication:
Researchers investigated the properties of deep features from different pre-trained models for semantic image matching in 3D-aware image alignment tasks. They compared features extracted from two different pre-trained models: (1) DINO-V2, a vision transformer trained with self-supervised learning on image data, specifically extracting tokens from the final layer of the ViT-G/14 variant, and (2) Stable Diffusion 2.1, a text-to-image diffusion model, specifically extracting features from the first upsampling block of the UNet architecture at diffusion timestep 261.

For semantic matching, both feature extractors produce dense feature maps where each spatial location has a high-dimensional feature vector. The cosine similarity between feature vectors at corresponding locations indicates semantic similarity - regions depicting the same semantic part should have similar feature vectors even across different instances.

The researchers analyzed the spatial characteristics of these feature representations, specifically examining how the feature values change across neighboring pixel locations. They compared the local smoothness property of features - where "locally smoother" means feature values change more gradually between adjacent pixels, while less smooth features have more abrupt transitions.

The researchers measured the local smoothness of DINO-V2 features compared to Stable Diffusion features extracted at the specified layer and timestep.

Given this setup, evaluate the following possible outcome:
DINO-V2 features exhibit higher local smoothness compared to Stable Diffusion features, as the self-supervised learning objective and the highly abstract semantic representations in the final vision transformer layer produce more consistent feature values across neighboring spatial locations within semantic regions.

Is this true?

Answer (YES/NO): NO